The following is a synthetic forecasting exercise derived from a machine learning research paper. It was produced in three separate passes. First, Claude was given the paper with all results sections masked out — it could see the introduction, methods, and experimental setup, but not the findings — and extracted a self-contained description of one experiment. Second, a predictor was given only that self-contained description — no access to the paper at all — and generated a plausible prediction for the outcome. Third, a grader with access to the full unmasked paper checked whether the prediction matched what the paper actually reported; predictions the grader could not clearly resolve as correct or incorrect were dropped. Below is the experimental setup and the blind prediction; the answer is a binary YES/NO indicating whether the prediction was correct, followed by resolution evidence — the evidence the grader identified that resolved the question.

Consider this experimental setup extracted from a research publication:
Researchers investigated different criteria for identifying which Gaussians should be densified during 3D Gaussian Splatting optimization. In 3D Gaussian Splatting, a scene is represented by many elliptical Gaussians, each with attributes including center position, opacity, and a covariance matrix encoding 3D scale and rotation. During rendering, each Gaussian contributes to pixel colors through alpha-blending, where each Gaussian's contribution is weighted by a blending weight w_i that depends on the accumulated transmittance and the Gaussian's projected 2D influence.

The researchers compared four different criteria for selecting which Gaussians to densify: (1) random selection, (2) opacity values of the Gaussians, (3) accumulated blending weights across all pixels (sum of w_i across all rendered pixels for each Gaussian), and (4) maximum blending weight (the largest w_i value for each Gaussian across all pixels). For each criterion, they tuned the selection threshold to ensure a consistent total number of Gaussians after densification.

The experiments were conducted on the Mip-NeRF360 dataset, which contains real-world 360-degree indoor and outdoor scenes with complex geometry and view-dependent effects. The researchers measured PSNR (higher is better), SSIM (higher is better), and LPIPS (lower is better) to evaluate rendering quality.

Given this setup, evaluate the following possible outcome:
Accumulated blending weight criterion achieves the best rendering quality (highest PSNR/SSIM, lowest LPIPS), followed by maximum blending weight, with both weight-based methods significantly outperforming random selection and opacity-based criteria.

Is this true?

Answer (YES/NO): NO